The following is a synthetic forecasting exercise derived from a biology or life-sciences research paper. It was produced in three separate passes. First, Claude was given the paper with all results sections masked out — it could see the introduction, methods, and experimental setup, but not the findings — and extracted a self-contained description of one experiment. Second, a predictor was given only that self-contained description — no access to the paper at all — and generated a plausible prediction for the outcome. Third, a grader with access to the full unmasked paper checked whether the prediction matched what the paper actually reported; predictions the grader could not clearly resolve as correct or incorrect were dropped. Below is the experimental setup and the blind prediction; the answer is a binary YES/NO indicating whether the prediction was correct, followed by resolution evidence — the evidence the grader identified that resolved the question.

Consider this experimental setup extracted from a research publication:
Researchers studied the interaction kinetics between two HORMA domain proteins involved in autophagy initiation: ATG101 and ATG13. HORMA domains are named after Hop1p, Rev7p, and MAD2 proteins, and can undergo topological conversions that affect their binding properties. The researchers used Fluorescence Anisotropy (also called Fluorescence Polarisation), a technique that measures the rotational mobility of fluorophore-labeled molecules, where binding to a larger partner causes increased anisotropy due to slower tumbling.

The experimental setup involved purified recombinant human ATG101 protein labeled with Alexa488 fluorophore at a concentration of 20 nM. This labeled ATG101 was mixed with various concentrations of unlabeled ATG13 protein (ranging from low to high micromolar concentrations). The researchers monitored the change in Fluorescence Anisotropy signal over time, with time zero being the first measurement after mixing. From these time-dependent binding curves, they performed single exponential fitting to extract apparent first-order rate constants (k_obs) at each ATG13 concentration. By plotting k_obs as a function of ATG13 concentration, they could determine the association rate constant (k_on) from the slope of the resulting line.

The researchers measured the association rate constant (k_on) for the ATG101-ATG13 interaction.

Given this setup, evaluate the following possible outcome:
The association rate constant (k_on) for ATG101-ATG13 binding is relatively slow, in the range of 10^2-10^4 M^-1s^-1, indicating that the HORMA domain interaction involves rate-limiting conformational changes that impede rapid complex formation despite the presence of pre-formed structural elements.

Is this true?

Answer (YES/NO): NO